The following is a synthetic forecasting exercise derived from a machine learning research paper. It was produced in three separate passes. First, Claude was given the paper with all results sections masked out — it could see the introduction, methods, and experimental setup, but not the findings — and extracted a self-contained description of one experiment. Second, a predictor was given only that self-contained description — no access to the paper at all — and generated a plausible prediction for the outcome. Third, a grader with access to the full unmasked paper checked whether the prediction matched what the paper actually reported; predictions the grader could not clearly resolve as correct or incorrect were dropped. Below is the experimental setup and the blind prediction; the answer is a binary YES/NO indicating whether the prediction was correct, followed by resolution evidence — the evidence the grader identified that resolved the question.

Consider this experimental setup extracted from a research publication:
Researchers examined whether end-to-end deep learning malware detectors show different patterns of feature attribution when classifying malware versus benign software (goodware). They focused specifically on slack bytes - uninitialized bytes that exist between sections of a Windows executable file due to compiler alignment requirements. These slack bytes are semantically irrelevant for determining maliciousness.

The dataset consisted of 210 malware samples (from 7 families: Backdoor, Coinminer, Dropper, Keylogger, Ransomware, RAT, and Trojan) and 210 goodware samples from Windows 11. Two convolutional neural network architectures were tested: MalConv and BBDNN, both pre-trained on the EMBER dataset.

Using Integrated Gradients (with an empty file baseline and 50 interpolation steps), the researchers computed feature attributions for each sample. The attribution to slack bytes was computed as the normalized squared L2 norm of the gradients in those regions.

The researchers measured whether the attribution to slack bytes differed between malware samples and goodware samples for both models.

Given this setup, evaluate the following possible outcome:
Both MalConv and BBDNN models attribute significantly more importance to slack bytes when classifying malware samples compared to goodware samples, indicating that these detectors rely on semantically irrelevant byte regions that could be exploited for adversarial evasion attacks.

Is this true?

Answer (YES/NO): NO